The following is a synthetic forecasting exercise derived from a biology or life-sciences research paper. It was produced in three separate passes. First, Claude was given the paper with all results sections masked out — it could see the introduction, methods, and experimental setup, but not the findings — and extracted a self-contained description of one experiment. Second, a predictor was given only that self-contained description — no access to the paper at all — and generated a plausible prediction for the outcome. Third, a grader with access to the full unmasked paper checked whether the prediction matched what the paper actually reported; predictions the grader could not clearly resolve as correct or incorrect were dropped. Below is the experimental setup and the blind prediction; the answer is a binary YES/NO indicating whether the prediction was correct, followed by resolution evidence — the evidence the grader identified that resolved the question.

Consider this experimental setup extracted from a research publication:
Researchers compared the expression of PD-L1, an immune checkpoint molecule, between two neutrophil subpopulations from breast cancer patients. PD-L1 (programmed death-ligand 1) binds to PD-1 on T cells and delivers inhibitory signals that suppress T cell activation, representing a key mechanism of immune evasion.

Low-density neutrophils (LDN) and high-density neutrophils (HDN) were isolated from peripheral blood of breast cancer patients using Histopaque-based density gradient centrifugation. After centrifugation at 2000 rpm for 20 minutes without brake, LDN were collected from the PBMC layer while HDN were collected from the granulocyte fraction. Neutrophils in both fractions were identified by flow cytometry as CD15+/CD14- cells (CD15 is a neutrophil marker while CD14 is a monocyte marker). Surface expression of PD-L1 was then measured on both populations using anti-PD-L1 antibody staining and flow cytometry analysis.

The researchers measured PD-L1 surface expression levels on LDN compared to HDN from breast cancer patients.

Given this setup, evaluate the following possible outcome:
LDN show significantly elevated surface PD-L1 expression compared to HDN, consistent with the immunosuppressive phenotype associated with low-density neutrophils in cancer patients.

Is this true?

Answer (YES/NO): YES